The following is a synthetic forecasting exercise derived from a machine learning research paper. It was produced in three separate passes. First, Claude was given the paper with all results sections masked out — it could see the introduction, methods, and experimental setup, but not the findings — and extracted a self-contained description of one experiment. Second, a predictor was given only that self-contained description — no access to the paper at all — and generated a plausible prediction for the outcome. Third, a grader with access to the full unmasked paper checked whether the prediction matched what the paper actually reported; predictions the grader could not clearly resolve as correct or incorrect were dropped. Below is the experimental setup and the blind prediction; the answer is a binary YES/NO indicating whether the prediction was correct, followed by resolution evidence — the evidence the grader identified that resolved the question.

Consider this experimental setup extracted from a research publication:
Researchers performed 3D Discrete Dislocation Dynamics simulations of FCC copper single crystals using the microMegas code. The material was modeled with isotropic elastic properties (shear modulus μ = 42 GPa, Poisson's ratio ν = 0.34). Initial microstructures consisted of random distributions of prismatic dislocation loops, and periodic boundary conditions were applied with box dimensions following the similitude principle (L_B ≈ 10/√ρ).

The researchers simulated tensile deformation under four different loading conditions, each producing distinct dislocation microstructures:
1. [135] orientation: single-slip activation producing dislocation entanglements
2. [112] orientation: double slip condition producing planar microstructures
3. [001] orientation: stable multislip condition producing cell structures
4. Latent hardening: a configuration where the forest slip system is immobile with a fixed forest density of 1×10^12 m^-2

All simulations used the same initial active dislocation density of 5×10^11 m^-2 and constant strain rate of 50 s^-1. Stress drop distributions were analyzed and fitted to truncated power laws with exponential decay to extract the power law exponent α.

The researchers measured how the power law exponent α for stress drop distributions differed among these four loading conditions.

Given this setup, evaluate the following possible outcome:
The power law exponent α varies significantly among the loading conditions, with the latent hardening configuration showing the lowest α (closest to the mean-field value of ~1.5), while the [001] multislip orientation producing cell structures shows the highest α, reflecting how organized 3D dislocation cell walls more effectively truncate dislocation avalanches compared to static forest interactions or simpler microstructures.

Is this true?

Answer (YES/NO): NO